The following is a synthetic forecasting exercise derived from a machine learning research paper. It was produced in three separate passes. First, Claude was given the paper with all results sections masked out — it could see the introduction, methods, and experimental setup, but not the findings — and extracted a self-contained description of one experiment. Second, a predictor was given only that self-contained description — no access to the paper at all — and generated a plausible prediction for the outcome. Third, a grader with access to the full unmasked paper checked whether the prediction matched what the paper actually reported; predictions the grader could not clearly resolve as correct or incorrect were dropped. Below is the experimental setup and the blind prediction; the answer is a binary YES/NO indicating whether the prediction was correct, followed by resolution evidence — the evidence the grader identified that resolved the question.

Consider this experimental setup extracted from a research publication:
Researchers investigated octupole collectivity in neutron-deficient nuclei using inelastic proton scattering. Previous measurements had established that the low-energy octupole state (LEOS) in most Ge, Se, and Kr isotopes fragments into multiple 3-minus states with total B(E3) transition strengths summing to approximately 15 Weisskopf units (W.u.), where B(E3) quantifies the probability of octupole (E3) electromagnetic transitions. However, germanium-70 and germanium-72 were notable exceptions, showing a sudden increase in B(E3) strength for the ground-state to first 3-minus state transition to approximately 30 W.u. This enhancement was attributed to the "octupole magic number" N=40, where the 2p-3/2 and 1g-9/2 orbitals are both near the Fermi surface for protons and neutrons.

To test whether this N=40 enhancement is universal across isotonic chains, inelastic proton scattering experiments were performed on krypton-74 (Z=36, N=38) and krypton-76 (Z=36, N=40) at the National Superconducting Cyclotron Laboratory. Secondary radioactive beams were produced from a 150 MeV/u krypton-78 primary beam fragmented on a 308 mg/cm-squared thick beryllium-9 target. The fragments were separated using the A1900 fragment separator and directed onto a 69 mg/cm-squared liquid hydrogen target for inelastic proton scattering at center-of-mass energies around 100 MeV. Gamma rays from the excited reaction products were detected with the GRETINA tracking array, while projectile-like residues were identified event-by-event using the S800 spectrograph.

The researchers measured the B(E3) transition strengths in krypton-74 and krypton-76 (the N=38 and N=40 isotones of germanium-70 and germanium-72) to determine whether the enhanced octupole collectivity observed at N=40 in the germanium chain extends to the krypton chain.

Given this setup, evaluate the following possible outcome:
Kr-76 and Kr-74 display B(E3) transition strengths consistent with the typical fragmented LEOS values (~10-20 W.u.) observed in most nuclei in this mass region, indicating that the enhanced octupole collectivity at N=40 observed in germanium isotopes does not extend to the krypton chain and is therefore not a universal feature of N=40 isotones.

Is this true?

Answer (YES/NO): YES